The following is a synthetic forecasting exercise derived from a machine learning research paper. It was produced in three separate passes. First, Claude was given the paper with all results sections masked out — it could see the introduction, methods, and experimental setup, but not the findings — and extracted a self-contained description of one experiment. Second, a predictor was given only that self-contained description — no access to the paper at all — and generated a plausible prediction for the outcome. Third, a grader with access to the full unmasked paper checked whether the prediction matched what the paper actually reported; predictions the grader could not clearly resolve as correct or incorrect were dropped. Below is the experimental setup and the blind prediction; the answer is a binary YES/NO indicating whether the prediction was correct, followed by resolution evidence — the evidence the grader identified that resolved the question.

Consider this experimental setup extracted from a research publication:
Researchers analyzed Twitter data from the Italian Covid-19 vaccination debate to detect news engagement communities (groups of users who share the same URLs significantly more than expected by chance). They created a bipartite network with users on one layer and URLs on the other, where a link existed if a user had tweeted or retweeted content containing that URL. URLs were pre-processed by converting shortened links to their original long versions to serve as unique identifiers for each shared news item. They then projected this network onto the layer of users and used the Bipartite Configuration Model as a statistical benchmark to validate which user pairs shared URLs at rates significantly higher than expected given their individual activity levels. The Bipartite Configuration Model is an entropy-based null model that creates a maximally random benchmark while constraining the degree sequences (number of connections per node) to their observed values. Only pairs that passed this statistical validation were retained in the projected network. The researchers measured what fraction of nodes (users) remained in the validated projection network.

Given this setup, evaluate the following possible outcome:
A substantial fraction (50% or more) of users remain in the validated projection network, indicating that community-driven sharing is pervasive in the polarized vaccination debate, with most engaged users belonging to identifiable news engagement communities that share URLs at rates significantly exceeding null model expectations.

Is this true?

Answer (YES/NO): NO